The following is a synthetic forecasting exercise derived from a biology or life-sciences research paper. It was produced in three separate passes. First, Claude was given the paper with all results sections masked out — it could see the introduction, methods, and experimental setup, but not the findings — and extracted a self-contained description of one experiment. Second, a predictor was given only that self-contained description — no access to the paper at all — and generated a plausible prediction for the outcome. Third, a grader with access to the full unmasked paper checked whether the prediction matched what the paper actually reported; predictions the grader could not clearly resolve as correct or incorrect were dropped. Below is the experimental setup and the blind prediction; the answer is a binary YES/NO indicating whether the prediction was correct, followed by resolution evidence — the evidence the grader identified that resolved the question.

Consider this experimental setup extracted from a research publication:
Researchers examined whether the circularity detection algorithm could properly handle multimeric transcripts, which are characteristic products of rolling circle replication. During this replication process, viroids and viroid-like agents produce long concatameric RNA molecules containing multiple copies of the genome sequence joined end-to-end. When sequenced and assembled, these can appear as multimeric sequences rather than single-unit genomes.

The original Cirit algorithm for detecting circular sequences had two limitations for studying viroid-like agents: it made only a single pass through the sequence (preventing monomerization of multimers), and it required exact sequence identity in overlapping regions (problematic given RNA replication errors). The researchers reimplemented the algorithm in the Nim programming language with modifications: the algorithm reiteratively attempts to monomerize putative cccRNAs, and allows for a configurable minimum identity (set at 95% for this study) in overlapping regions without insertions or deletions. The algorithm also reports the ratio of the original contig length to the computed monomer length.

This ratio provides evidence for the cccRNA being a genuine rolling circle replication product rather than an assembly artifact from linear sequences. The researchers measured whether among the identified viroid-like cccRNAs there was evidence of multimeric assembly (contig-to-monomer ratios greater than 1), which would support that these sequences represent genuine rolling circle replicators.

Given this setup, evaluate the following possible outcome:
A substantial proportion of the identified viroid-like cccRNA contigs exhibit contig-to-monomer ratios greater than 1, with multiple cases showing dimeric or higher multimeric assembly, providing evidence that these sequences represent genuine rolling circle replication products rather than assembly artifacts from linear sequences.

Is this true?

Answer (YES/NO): YES